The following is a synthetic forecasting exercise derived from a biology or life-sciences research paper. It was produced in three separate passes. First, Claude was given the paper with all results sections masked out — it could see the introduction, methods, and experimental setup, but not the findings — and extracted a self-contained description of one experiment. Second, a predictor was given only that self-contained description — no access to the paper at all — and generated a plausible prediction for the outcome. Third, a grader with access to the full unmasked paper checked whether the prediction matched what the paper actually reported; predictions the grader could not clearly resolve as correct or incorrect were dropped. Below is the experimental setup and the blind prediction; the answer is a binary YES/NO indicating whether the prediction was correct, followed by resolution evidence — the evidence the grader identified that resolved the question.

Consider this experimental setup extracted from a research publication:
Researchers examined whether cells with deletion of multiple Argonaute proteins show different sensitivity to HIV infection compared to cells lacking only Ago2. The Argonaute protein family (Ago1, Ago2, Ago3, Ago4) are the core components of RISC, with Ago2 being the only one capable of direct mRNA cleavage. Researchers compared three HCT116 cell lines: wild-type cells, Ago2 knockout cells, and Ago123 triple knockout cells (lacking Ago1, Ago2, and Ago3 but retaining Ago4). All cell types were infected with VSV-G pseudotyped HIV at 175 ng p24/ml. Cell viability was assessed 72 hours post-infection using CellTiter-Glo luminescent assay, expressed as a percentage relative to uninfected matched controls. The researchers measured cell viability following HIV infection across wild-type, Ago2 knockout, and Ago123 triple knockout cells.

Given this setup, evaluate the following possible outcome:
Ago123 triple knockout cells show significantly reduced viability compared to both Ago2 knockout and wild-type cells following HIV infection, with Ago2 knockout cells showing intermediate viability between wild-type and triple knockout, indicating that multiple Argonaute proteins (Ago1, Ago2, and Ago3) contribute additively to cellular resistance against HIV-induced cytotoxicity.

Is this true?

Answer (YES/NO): NO